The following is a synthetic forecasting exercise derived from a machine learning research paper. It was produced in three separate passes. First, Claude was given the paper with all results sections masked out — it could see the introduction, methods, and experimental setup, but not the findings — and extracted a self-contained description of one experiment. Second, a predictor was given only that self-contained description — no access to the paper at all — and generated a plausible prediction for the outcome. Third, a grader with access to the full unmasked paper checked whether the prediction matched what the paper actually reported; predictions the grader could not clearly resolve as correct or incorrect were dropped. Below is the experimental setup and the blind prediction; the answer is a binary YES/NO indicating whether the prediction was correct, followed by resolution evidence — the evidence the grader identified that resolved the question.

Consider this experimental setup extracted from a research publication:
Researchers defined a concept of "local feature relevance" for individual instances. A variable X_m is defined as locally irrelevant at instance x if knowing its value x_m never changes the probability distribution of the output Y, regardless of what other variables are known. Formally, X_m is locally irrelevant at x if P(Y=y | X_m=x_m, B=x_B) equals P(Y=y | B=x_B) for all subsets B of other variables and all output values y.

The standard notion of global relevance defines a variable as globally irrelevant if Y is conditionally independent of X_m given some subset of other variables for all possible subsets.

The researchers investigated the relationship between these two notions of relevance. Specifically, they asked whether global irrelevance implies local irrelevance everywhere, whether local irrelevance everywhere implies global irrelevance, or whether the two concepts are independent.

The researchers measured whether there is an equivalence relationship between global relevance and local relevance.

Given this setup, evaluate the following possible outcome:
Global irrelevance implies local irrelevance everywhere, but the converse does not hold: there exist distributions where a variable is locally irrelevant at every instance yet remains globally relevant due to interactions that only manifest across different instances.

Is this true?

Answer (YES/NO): NO